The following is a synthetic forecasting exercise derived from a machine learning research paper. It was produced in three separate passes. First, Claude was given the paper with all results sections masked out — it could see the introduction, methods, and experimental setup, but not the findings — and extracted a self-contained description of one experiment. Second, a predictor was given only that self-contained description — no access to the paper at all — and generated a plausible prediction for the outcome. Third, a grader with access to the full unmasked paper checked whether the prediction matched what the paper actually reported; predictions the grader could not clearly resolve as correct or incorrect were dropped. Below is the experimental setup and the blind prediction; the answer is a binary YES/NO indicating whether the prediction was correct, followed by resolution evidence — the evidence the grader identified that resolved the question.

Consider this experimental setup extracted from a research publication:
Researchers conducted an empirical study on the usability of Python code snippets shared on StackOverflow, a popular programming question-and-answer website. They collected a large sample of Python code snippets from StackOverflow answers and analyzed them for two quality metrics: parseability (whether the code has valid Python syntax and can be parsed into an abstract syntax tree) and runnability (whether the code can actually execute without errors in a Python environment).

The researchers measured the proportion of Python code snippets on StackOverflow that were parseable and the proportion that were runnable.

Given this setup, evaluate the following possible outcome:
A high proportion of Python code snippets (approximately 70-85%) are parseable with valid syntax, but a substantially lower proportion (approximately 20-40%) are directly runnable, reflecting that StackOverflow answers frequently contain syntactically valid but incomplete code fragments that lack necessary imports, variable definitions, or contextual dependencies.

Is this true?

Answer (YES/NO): YES